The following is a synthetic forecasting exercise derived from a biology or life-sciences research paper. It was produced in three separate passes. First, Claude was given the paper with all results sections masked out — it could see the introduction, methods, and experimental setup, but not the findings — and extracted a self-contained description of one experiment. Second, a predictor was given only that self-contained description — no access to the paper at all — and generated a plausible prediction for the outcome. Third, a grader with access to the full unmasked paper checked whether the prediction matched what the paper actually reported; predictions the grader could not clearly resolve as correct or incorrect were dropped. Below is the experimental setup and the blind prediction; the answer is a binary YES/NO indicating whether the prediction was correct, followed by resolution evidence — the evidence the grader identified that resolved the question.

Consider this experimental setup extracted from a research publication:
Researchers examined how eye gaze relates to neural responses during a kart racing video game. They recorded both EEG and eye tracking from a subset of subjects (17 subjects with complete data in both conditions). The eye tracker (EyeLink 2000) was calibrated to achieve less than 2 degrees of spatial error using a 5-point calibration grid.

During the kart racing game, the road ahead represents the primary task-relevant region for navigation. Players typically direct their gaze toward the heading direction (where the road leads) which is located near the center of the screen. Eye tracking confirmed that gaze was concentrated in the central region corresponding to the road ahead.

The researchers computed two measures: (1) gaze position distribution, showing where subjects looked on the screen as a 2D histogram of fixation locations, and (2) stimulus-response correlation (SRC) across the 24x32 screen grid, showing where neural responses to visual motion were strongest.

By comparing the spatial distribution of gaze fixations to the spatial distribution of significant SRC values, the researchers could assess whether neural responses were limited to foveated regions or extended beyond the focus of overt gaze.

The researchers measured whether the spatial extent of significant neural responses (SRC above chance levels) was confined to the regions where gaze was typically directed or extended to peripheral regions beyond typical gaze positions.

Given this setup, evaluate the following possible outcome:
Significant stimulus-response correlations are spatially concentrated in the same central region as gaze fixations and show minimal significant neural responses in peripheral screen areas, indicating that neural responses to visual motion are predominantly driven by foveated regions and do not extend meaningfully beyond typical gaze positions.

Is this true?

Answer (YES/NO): NO